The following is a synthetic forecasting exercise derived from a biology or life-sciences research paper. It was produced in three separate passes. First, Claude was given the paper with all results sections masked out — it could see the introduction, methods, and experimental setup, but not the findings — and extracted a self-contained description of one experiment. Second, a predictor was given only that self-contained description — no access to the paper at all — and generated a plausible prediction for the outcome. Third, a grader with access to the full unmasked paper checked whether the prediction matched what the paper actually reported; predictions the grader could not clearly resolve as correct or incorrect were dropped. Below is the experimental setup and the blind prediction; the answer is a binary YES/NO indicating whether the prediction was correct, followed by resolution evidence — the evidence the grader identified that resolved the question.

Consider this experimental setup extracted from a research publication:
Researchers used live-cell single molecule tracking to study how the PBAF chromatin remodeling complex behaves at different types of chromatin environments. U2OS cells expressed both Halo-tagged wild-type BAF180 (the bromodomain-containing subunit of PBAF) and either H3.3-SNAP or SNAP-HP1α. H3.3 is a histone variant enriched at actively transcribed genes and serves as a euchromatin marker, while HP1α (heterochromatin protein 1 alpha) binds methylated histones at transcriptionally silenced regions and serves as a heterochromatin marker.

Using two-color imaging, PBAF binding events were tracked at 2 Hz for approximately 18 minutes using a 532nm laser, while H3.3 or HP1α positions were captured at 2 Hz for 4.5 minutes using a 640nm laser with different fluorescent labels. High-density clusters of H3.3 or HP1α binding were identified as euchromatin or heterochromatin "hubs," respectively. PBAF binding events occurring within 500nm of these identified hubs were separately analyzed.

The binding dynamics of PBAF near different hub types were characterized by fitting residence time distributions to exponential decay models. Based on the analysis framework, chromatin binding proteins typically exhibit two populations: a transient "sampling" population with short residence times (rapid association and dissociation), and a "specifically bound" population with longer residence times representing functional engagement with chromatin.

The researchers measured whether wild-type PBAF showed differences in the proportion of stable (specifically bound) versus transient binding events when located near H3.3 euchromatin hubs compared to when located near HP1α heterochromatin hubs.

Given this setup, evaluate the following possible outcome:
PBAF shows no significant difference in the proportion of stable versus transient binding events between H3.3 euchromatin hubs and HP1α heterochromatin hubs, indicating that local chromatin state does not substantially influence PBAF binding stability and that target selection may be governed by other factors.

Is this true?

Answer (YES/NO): YES